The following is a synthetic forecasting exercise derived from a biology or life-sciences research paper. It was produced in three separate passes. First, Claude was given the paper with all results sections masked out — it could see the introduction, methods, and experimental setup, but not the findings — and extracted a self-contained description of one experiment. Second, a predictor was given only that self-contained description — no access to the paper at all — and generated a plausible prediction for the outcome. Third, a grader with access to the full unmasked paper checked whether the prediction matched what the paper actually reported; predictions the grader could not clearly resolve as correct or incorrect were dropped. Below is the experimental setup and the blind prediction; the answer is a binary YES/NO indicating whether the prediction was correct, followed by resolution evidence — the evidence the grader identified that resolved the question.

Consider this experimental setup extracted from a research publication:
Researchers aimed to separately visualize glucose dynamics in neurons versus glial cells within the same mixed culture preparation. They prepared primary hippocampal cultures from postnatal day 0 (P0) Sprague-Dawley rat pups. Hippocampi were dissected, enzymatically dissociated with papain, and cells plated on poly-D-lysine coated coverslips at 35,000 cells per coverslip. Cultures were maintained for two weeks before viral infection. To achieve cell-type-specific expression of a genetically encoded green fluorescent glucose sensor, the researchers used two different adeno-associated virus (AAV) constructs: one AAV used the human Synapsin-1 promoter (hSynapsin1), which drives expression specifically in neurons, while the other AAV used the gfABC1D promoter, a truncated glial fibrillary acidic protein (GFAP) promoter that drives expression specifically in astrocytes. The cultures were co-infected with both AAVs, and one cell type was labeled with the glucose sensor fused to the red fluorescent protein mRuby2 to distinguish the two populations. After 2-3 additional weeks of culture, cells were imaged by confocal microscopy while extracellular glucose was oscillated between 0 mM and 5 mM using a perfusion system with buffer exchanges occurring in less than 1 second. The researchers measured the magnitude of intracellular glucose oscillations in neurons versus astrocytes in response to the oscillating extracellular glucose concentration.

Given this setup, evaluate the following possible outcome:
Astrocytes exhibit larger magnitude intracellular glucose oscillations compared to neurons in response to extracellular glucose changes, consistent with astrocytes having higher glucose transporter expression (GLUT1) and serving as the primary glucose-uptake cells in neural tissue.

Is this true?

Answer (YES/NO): YES